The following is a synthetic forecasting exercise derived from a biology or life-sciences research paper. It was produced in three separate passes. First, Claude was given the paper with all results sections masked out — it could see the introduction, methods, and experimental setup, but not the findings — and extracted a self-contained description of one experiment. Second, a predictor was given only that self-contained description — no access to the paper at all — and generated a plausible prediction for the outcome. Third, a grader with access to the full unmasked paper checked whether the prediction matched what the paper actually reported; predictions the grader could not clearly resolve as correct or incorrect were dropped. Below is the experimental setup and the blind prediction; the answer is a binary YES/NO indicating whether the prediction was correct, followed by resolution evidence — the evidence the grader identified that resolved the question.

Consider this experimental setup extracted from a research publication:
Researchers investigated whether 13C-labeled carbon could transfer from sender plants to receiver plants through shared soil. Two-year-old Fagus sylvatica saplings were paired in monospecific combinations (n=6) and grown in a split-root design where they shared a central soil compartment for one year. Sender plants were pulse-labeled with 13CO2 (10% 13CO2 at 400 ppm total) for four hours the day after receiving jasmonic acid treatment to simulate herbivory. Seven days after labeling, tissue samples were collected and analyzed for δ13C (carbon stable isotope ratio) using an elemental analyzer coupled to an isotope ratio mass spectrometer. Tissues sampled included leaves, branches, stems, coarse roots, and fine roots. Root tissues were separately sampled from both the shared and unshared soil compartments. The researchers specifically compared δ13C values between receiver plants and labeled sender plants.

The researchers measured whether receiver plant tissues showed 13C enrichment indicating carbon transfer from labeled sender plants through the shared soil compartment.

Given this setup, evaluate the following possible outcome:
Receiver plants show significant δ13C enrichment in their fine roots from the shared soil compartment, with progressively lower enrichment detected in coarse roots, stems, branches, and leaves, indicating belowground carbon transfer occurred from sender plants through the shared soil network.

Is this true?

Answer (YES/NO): NO